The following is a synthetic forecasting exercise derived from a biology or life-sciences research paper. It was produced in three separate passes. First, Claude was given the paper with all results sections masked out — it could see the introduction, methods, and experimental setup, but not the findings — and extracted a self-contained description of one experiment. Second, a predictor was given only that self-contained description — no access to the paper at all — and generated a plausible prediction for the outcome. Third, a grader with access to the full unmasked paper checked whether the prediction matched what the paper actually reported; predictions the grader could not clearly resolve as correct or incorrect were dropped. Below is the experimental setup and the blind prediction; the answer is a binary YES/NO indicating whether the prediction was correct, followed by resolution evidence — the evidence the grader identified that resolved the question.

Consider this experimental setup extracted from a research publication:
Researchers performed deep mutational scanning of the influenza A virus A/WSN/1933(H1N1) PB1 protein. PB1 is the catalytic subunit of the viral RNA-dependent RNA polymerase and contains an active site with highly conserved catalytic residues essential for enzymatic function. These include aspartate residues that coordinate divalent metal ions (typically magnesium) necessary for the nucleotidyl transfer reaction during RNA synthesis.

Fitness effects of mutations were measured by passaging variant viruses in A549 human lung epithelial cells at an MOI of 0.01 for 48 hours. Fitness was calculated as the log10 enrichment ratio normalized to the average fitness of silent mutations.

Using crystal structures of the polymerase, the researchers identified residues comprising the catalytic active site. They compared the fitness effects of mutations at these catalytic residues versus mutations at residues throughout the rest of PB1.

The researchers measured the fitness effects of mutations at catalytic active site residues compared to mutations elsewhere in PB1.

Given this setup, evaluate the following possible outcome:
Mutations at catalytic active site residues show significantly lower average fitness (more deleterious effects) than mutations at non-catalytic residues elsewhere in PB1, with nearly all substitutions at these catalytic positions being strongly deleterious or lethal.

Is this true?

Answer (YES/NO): YES